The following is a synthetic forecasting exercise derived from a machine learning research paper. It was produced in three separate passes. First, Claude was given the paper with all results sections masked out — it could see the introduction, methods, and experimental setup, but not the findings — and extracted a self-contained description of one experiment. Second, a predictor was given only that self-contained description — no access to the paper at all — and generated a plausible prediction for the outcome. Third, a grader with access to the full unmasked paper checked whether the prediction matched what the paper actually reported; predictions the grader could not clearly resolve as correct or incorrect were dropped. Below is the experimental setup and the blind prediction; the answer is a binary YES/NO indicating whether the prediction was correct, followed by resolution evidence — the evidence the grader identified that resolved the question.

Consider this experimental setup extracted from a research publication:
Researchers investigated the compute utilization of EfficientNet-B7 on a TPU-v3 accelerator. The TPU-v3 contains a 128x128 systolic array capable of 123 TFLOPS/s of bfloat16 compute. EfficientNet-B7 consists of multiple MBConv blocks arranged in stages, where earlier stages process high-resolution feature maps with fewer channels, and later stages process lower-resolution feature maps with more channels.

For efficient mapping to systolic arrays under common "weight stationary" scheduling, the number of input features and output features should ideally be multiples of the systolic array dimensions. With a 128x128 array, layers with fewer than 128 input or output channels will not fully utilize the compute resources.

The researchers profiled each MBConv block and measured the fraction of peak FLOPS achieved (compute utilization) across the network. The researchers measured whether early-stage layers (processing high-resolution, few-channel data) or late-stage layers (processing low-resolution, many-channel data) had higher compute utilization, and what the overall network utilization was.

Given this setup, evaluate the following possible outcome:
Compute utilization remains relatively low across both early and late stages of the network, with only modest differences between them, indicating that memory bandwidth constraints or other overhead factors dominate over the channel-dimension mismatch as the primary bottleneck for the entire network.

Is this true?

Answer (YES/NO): NO